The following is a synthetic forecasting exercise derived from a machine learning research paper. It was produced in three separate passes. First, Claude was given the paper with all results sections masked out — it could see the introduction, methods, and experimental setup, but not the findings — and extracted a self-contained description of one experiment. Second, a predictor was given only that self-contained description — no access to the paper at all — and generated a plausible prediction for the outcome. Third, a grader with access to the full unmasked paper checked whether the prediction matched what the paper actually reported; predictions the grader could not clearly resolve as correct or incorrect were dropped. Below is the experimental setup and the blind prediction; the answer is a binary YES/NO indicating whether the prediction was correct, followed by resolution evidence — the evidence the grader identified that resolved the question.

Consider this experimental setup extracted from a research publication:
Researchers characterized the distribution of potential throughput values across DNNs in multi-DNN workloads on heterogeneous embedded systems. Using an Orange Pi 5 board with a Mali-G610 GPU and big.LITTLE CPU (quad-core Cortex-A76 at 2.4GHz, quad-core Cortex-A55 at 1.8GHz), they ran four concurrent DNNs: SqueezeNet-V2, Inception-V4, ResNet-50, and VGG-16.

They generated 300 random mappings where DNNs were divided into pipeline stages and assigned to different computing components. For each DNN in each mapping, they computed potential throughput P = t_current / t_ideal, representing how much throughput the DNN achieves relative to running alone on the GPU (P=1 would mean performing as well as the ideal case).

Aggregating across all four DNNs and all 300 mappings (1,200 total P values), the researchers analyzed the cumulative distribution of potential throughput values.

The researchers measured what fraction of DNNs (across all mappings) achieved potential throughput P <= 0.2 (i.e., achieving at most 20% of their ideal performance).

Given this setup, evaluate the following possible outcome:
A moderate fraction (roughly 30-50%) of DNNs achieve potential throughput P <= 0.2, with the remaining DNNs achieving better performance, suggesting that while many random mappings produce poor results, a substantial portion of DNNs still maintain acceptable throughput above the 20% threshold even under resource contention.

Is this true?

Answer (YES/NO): NO